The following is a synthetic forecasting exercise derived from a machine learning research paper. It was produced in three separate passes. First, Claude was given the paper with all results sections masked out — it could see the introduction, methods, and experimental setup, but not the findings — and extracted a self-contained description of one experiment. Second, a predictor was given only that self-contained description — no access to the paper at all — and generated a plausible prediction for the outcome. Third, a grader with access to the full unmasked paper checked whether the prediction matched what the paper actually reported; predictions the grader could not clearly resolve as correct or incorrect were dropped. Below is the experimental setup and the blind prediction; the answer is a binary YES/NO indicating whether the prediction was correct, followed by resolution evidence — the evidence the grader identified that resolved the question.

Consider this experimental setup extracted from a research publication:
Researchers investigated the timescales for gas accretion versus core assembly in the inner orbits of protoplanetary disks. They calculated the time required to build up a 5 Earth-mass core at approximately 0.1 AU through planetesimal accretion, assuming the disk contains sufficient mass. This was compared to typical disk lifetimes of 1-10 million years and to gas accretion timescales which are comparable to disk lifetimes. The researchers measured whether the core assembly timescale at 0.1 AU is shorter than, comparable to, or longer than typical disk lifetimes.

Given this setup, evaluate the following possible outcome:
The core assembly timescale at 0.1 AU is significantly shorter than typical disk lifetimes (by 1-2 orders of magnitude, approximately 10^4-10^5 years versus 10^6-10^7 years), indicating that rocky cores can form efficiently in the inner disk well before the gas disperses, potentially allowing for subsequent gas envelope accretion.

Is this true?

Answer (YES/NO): NO